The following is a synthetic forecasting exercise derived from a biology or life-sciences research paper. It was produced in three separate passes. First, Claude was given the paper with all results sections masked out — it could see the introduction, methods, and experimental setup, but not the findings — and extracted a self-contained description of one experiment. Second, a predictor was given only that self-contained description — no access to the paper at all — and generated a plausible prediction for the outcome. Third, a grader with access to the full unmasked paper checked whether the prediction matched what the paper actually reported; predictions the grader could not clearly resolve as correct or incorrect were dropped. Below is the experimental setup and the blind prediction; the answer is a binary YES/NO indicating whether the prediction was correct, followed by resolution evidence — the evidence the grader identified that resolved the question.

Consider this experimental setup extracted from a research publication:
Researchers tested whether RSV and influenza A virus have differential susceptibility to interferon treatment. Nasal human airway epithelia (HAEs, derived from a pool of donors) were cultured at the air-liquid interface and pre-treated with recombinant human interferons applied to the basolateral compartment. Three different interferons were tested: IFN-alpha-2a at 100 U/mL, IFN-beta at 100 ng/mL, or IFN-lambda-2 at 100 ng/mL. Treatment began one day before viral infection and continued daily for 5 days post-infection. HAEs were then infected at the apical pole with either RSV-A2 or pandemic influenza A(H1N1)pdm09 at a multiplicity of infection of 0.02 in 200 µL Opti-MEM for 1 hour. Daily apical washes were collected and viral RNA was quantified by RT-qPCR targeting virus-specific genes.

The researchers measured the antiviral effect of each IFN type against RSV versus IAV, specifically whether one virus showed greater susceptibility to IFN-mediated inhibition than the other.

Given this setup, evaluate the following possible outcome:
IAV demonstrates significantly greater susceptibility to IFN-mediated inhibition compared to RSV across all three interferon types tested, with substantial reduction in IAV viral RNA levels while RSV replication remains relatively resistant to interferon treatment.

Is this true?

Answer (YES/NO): NO